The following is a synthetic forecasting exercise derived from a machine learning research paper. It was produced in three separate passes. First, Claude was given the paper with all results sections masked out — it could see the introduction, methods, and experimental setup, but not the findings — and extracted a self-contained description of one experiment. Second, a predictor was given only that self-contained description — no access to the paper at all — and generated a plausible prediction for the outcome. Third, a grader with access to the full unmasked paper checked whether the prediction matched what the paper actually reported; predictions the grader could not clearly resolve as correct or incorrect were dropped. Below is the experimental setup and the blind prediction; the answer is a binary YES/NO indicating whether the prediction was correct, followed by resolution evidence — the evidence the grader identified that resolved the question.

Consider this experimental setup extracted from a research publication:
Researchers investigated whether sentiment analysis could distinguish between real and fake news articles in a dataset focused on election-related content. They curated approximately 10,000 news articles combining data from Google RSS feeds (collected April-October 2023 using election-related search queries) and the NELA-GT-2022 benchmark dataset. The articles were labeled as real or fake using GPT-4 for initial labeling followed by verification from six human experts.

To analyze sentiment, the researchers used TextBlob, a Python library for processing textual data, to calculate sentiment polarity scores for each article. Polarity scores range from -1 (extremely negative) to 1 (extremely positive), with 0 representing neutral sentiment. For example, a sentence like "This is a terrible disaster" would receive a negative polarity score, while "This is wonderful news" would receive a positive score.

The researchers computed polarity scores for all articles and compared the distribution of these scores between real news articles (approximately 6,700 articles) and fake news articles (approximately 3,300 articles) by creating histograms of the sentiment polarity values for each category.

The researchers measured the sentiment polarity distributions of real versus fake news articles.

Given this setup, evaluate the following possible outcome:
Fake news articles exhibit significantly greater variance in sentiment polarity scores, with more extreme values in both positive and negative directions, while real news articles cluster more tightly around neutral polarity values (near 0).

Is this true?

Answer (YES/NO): NO